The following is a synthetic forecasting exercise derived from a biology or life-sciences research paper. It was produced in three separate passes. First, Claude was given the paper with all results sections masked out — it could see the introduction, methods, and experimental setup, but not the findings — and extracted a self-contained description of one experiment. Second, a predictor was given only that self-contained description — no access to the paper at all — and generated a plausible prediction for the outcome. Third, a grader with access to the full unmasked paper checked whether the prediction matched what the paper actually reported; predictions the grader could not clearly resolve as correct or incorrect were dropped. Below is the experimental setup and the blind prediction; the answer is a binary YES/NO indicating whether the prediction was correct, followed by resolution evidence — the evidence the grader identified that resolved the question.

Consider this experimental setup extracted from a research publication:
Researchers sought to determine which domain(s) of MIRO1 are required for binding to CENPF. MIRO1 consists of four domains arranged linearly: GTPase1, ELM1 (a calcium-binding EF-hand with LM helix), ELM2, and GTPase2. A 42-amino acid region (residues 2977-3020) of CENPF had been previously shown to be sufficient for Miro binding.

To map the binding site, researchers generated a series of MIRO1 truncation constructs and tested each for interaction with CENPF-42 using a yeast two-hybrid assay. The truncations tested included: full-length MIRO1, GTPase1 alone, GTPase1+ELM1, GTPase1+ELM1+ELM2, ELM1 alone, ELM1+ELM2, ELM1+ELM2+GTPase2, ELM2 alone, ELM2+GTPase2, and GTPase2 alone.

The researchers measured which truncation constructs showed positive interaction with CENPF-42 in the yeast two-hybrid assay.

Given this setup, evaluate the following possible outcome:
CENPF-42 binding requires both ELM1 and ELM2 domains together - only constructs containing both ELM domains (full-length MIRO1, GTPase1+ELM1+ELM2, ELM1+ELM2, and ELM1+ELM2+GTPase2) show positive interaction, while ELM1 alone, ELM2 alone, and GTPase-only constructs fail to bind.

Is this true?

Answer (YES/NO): NO